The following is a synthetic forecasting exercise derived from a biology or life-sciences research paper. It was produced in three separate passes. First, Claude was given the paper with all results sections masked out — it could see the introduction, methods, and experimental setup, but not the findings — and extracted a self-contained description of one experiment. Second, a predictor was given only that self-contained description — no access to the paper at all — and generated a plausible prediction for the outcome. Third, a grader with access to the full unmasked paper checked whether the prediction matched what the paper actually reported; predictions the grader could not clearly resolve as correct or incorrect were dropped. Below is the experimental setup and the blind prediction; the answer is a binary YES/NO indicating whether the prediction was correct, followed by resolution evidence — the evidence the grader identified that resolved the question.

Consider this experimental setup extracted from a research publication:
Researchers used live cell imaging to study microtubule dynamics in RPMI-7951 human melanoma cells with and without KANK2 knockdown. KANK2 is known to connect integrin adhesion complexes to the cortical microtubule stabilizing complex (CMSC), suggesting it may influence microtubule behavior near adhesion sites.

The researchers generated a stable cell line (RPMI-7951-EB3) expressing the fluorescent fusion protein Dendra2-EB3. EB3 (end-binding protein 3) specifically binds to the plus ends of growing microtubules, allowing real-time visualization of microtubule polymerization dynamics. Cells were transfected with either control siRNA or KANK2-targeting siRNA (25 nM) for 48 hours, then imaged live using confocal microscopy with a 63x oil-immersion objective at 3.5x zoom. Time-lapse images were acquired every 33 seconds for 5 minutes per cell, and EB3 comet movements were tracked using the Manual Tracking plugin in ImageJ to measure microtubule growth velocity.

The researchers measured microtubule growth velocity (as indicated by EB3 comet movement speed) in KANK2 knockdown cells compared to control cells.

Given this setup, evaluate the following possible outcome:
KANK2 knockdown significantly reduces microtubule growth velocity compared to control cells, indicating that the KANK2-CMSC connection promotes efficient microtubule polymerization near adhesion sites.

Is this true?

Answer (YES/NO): NO